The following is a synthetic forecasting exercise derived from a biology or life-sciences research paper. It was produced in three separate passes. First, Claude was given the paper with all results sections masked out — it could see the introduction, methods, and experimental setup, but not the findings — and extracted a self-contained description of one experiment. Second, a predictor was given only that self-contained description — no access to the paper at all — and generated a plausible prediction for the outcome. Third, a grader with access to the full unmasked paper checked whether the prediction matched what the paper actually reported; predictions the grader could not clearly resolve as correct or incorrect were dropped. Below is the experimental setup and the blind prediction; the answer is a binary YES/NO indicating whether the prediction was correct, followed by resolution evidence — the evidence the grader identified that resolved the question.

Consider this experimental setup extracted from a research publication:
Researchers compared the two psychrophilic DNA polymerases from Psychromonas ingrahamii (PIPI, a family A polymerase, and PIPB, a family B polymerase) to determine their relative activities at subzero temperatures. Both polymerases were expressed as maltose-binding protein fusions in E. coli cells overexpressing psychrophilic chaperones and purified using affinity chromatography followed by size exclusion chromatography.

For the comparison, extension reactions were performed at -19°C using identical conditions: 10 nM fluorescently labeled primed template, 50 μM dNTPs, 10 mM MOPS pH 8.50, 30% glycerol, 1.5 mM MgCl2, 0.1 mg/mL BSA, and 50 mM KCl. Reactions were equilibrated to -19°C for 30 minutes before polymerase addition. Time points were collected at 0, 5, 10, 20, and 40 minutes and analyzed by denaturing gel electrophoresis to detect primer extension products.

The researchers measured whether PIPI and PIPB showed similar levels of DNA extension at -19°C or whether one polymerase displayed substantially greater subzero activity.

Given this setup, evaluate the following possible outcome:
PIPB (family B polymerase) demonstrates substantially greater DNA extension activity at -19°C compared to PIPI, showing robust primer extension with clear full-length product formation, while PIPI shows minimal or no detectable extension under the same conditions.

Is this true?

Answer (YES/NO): NO